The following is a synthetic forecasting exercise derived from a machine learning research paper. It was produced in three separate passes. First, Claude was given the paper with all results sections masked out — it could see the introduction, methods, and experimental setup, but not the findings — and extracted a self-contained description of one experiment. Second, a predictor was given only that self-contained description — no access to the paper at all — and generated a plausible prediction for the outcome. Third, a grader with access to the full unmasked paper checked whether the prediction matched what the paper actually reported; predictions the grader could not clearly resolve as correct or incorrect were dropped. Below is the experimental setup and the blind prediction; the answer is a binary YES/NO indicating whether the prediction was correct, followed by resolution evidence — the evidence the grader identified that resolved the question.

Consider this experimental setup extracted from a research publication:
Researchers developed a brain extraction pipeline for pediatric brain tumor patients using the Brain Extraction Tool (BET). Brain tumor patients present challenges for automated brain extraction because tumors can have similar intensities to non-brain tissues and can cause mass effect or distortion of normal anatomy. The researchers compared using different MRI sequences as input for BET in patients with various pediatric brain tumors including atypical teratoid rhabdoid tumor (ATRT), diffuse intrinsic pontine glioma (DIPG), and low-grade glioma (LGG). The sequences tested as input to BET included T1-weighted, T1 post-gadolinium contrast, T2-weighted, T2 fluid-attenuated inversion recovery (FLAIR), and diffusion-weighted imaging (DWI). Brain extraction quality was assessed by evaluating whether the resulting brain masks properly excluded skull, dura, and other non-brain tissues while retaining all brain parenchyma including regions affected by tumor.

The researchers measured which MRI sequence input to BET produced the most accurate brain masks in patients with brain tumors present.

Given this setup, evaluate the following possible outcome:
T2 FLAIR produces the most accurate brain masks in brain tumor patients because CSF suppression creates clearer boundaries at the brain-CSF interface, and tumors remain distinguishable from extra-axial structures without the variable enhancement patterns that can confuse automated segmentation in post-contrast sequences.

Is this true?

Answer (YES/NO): NO